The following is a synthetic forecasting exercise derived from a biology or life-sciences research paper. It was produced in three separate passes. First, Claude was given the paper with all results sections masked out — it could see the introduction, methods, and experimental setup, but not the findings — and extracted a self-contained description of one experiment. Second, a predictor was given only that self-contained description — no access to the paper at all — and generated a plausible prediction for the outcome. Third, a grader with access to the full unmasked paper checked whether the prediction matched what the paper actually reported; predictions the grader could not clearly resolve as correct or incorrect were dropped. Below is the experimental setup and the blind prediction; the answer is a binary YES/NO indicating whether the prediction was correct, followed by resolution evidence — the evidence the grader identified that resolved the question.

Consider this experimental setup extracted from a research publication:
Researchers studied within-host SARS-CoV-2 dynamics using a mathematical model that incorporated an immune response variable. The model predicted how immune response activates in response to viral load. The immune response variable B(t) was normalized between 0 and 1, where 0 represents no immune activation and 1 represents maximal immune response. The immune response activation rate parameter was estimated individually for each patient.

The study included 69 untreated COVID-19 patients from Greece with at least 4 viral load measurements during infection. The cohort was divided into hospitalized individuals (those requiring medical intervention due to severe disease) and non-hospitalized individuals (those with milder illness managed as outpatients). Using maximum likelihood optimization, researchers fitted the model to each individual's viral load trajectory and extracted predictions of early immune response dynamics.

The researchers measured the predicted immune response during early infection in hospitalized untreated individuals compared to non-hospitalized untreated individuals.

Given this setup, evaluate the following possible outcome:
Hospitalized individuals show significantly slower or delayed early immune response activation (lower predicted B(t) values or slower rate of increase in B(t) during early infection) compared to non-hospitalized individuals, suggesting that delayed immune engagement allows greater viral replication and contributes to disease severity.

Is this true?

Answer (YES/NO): YES